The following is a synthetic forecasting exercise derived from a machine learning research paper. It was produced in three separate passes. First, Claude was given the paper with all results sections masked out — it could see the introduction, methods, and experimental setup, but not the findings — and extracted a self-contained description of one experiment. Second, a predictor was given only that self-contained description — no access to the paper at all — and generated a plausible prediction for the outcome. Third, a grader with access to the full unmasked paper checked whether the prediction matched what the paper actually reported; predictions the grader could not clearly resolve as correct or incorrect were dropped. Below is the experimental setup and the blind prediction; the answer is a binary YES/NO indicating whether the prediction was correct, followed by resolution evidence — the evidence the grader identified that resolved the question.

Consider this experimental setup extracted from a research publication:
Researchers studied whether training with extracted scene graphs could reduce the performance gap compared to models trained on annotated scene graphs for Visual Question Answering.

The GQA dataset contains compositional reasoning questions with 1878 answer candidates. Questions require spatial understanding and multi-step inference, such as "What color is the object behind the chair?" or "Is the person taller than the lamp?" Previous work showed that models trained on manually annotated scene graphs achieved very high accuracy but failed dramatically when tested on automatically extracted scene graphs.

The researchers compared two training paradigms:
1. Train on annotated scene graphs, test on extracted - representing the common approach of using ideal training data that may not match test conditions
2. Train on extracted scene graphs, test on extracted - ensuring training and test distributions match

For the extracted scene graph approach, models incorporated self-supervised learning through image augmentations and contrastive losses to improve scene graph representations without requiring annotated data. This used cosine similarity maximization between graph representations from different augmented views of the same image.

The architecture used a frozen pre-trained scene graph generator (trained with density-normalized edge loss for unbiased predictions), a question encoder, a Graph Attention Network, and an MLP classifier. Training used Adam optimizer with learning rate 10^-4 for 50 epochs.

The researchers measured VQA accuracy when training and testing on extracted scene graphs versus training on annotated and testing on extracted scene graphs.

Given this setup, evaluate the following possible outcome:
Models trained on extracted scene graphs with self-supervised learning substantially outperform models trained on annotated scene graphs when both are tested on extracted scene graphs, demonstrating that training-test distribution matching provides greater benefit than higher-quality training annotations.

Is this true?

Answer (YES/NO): YES